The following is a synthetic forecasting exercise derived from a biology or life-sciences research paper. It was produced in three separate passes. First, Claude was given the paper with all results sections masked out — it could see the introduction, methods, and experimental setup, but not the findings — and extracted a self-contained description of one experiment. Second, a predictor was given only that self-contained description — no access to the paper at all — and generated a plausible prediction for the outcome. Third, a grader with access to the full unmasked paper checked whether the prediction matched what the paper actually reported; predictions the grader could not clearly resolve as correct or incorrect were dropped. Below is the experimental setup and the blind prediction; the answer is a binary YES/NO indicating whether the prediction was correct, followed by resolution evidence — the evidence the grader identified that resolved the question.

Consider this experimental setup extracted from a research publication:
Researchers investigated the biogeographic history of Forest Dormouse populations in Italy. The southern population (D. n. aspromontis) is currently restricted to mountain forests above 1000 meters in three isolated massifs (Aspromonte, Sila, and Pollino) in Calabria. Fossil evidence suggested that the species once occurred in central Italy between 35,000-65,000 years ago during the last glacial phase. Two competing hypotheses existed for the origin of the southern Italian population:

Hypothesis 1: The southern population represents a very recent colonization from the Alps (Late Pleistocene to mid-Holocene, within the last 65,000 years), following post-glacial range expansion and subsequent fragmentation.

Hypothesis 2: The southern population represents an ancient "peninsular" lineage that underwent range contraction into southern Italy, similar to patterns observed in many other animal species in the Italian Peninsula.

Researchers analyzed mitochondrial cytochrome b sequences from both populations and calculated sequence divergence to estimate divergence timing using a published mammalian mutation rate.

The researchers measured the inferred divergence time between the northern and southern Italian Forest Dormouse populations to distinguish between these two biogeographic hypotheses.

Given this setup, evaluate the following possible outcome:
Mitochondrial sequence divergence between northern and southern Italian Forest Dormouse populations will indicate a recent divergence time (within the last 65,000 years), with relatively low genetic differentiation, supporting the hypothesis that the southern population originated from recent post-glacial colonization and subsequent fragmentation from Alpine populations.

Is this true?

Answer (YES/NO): NO